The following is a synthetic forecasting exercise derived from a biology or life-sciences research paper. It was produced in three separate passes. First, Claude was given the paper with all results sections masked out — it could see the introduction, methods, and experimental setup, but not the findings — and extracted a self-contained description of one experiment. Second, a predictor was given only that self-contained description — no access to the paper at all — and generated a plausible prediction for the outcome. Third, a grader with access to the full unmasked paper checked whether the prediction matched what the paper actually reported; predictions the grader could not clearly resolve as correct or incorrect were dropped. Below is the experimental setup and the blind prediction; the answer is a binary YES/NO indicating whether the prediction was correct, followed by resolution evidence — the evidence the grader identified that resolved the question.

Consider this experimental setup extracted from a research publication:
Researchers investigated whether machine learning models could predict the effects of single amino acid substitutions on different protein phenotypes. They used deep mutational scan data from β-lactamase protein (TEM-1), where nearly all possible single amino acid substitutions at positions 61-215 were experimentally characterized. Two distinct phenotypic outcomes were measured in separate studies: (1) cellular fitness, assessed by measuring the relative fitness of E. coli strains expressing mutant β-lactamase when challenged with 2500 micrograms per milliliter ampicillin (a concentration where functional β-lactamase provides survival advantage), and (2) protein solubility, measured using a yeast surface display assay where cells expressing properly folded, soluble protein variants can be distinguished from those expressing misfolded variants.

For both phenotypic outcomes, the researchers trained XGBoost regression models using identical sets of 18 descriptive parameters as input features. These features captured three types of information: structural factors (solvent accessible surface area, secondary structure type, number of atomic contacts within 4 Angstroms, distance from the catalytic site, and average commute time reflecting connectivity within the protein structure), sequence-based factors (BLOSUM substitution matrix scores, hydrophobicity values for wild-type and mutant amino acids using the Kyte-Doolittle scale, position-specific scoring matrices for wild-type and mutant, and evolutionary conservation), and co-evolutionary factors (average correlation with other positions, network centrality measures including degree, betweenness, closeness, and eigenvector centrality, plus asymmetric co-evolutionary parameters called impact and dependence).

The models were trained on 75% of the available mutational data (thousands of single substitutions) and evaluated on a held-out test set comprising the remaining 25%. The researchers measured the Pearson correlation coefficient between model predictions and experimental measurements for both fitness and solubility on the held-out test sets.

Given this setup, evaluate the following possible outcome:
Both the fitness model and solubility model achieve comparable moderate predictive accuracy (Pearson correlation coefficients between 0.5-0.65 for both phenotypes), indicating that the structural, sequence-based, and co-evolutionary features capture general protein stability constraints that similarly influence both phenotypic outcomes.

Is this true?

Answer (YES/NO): NO